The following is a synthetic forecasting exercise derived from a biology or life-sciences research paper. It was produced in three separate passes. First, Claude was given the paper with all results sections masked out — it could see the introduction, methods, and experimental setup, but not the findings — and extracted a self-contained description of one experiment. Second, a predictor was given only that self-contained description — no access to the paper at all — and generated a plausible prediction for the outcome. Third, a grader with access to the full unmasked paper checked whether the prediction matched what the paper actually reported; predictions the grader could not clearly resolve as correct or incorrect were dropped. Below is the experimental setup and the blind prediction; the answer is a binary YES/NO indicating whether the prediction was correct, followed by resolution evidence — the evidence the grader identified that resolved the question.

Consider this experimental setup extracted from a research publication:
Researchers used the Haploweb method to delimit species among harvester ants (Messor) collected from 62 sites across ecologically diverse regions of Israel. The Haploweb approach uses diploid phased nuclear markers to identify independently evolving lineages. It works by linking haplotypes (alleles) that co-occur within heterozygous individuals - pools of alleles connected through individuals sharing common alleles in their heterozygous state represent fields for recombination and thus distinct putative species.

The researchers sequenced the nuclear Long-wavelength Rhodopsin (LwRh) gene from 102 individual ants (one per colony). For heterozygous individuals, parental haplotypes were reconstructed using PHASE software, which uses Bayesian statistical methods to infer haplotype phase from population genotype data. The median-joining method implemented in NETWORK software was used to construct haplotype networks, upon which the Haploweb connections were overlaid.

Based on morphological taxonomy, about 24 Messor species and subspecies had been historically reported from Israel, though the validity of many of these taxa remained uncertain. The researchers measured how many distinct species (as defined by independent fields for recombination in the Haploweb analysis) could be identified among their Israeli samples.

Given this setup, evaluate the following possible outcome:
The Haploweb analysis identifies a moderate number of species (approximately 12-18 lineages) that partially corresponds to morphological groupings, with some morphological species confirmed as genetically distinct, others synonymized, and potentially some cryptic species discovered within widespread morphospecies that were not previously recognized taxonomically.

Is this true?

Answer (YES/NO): NO